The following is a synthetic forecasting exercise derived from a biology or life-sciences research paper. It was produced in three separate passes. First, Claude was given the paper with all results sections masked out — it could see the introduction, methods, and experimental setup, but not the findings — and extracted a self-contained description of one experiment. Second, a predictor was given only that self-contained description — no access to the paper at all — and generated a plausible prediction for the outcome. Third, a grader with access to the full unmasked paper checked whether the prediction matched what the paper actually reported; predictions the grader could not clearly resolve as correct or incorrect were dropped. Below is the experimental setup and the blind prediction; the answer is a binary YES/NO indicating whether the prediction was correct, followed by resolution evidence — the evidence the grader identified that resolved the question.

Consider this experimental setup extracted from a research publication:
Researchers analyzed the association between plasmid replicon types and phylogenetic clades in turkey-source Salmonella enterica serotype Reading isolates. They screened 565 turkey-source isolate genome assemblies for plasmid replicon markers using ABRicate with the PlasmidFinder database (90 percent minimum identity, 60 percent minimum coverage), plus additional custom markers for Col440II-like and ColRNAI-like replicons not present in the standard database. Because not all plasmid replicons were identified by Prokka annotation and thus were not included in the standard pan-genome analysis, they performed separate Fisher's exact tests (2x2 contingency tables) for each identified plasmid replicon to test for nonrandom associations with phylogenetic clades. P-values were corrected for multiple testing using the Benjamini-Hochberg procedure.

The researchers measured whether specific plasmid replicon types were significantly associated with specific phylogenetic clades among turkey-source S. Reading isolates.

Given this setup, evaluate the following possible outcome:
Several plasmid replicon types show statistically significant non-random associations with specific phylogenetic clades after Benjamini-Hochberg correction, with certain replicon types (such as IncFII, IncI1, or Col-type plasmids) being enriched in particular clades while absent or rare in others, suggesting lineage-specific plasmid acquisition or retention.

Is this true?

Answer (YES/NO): YES